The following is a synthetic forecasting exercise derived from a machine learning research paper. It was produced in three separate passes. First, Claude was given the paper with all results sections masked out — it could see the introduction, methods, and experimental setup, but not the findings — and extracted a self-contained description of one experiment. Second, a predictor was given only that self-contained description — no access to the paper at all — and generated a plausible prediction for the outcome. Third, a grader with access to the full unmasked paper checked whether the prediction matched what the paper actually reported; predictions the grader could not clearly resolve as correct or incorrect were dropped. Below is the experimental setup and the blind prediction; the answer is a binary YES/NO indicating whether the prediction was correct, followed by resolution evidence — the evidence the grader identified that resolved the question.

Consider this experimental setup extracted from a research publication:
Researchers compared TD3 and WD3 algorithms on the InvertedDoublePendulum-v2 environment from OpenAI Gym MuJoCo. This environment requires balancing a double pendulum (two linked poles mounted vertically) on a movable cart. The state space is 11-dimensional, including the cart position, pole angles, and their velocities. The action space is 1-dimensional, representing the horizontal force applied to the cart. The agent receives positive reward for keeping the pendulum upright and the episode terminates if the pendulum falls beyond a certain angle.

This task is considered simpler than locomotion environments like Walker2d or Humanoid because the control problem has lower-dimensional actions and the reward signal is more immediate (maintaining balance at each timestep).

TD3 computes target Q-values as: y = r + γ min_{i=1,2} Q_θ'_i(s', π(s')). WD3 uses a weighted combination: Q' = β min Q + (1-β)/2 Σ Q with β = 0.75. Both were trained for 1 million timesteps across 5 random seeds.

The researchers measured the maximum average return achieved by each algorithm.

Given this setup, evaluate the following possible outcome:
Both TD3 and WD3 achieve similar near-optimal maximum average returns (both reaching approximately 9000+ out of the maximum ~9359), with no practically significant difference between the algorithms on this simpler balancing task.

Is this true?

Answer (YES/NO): YES